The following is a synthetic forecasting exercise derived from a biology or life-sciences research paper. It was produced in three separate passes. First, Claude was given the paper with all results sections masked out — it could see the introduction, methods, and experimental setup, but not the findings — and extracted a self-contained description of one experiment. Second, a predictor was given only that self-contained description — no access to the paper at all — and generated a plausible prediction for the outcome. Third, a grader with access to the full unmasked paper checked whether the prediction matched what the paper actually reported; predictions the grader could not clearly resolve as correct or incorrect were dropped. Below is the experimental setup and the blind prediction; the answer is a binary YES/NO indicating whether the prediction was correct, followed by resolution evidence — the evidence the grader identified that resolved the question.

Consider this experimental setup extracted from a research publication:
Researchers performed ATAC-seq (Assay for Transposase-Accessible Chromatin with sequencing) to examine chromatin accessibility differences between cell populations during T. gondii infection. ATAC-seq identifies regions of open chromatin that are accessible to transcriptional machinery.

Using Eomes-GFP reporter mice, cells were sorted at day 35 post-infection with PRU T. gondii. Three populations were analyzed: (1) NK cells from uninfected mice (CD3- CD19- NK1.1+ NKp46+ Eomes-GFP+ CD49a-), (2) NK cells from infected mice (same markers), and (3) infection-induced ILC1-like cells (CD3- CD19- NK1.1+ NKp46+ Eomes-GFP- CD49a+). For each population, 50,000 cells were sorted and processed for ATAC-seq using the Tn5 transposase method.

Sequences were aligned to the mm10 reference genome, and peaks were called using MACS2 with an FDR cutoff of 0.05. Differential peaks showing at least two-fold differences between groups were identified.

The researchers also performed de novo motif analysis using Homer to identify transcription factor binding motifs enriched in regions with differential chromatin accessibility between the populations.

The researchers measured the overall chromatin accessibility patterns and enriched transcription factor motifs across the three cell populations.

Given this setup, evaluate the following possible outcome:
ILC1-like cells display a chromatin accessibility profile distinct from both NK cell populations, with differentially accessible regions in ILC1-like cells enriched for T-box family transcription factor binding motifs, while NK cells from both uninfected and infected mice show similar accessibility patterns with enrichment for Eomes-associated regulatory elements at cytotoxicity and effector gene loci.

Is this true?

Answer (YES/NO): NO